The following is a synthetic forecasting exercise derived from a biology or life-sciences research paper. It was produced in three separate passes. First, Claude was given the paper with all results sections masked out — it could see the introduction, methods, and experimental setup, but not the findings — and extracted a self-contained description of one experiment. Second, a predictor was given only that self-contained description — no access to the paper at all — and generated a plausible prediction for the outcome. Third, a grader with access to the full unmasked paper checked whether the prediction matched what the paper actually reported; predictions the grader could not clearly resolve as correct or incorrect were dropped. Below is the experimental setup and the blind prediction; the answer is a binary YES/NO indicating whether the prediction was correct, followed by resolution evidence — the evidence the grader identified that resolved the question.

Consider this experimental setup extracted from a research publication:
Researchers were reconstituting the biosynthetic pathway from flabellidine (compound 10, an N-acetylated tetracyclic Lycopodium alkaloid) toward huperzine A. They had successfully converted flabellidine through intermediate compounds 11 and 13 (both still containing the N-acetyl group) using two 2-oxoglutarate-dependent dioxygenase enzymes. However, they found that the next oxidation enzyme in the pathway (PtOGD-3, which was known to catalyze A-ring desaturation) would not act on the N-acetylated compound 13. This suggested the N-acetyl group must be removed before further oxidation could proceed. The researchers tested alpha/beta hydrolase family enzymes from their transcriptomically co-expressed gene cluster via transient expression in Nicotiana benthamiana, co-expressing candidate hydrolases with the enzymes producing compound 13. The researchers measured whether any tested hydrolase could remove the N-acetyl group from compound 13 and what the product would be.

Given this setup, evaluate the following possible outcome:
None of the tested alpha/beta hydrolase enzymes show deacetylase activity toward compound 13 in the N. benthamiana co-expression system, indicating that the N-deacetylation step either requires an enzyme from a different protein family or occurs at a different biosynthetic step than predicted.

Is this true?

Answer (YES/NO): NO